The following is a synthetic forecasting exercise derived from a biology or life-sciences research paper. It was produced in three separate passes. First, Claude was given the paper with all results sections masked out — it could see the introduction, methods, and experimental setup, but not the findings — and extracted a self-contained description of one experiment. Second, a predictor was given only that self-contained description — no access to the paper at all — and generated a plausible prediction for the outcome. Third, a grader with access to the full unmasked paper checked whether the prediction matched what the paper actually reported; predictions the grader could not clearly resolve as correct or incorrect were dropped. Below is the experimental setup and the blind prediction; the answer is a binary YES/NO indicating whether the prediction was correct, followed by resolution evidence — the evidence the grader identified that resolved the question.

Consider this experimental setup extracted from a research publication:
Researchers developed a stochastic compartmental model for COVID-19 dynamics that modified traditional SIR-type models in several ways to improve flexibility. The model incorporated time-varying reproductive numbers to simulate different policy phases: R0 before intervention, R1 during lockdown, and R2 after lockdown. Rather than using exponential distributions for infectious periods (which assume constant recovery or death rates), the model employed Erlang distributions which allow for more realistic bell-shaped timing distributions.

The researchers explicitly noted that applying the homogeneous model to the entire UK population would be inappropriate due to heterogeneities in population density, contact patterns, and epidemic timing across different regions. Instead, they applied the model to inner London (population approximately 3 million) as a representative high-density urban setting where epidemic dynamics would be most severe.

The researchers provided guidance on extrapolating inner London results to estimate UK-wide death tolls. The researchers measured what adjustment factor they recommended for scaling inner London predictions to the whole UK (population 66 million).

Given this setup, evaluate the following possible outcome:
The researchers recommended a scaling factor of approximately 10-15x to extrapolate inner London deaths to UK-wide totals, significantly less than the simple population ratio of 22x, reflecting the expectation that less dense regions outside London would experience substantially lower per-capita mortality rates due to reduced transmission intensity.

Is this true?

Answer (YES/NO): NO